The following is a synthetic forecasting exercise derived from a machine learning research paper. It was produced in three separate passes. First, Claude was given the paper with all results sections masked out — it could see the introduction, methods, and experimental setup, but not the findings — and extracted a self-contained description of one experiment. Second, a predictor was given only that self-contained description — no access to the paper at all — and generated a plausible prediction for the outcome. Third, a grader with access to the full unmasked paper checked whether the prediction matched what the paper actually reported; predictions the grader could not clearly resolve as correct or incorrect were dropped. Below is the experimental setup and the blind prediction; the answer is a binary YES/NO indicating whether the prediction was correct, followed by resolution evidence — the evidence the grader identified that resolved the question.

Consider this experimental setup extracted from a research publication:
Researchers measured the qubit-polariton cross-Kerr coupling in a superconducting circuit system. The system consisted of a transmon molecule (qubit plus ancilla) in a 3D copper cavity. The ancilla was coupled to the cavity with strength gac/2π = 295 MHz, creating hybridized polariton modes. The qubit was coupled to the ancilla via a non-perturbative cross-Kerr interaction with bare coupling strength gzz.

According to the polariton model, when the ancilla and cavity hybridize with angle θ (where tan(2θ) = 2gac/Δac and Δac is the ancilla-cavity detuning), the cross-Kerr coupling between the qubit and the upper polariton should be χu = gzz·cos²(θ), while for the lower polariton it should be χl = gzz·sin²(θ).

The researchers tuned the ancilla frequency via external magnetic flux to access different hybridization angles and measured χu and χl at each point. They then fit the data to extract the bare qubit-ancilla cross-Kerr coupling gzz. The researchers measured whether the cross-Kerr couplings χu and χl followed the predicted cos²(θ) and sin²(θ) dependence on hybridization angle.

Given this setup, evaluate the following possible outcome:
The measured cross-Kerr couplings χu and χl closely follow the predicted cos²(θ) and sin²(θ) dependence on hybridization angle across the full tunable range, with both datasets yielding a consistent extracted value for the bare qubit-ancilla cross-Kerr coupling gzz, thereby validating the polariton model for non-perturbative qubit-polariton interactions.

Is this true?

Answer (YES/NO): YES